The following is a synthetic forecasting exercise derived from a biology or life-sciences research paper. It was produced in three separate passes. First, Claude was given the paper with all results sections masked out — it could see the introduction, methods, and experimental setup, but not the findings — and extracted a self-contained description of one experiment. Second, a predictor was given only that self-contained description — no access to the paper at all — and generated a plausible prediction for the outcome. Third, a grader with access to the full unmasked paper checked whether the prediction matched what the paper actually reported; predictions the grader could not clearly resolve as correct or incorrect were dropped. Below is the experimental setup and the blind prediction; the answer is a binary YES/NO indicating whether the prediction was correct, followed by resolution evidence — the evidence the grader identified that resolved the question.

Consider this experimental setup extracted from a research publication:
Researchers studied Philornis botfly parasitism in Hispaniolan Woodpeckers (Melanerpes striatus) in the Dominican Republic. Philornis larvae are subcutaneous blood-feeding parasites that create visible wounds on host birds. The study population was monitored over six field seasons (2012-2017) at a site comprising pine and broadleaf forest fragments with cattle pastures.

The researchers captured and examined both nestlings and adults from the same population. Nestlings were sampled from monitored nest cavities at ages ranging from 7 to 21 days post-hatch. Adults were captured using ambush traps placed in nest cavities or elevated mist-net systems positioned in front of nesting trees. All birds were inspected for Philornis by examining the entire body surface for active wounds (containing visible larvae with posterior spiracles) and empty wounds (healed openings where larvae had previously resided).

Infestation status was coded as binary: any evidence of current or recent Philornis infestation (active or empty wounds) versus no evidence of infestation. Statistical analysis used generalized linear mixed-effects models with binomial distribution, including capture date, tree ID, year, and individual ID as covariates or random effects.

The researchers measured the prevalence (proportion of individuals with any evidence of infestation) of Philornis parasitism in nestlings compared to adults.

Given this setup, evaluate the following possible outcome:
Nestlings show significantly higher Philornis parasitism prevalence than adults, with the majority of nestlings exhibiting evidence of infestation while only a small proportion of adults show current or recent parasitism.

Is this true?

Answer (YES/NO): NO